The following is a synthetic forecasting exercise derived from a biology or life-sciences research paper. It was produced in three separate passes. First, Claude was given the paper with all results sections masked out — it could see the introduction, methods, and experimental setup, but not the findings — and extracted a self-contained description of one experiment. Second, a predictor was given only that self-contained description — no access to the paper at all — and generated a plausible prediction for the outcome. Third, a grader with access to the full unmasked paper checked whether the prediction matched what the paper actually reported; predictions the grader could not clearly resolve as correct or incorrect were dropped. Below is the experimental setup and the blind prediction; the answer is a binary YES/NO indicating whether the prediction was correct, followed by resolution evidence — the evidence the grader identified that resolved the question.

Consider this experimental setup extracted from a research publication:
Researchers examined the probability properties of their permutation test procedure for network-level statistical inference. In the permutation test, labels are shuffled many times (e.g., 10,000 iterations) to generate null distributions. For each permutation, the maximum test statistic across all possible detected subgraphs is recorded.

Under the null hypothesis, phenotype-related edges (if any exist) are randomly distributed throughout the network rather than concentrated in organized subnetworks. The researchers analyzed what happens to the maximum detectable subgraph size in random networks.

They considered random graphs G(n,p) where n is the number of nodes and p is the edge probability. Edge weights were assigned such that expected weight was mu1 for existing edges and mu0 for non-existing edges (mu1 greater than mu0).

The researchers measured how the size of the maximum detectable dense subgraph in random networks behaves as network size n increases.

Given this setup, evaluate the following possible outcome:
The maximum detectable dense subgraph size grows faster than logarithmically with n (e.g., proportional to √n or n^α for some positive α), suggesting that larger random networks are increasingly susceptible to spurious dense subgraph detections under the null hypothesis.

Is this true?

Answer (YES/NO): NO